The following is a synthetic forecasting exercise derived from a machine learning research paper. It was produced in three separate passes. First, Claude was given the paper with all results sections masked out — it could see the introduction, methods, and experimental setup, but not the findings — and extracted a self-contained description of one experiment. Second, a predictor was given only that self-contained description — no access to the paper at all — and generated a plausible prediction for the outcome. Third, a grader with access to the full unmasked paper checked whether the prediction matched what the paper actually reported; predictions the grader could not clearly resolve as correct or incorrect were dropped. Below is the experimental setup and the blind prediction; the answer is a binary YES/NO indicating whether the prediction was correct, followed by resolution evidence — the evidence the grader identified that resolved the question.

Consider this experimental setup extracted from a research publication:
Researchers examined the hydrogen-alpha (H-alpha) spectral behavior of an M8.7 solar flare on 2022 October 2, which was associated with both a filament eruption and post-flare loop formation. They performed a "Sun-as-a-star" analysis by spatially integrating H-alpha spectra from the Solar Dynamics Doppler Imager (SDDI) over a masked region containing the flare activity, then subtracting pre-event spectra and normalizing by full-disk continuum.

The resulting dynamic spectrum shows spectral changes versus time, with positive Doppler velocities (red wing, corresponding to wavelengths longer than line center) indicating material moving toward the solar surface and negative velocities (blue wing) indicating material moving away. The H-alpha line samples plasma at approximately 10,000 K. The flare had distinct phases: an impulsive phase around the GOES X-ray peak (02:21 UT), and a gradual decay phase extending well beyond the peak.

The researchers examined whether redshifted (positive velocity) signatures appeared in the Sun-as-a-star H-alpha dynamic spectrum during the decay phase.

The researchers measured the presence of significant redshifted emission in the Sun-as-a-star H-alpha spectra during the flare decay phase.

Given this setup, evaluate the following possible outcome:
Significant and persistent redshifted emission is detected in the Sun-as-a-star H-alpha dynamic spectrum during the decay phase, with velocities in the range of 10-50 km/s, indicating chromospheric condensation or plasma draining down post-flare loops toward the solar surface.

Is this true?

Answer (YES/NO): NO